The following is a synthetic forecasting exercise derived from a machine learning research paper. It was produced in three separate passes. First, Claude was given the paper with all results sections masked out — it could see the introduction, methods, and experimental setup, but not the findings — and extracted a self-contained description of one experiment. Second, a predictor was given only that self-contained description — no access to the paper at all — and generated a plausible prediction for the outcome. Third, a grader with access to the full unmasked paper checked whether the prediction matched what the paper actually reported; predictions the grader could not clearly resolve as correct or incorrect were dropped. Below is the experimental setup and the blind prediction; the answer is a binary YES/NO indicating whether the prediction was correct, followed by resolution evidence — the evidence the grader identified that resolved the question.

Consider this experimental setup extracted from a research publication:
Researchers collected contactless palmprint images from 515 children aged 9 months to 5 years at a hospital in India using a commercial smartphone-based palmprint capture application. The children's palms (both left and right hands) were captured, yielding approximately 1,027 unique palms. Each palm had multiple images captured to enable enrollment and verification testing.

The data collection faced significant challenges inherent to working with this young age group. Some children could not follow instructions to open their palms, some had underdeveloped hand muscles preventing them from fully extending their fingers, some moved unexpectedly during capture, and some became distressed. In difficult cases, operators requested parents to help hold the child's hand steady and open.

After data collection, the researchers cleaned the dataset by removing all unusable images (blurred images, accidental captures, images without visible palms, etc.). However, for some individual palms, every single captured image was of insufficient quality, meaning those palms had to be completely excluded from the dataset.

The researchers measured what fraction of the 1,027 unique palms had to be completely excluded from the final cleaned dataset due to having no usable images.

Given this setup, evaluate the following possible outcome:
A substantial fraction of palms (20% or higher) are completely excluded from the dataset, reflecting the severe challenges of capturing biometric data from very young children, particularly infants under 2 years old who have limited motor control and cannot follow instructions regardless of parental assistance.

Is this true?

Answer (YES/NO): NO